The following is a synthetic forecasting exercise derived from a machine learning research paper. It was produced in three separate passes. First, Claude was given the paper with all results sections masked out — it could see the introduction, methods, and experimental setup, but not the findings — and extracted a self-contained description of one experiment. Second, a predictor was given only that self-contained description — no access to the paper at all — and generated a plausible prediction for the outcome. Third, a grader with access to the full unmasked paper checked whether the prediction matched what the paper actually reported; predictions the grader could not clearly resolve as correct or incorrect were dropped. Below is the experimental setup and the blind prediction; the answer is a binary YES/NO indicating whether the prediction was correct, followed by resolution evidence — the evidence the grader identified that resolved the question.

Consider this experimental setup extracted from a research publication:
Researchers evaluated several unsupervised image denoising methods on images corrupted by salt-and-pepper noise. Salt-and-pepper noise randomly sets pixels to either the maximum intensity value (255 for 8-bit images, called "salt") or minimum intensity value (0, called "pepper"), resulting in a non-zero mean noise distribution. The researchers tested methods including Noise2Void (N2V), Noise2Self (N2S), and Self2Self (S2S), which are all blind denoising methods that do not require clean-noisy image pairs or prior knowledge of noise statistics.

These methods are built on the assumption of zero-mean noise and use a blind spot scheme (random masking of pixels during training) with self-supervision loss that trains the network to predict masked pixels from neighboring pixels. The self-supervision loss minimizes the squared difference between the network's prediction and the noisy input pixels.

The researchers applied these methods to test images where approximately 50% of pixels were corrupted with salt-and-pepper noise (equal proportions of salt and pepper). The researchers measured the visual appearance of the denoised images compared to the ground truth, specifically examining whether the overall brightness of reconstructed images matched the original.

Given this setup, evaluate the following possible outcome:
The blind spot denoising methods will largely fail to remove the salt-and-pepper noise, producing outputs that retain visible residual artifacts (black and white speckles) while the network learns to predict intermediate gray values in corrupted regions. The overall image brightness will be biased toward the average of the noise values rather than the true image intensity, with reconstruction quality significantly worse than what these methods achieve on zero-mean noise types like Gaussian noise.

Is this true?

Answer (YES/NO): NO